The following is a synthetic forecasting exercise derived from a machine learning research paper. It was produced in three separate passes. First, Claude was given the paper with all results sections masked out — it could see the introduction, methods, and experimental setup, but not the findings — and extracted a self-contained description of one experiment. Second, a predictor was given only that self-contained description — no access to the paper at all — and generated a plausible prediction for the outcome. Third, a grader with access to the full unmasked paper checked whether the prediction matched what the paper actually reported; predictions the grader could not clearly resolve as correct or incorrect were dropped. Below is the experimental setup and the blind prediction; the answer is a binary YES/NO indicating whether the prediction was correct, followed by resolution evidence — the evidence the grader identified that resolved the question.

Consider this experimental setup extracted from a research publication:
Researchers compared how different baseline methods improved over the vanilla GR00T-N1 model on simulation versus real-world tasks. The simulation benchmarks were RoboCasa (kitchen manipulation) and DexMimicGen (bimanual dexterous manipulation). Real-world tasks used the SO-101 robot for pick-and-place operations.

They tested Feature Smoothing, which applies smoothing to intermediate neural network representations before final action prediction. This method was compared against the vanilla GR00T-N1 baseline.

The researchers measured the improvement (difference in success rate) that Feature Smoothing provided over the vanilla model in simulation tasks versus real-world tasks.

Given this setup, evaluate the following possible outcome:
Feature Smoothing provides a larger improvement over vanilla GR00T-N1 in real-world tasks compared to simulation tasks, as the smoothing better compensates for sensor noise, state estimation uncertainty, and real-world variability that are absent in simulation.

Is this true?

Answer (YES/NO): YES